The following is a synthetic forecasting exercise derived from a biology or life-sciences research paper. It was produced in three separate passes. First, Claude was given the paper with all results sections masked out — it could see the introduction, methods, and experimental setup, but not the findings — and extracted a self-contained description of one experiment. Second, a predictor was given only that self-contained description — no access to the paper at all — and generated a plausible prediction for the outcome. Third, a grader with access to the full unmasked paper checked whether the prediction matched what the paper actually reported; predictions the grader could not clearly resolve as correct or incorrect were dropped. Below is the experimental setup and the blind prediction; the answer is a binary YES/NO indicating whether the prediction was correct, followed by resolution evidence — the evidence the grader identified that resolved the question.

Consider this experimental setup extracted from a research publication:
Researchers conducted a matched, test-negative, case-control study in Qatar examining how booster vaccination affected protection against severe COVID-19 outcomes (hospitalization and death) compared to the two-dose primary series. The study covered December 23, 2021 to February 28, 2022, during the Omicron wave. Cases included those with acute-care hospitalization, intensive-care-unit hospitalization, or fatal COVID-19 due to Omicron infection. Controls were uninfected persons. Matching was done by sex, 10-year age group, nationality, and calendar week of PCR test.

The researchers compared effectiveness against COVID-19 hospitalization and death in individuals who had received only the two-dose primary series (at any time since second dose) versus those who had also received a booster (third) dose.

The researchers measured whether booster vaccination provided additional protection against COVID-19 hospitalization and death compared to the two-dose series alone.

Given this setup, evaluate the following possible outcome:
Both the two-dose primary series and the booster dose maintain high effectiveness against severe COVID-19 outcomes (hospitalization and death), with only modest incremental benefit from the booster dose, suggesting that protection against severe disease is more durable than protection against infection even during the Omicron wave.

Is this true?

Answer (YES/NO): NO